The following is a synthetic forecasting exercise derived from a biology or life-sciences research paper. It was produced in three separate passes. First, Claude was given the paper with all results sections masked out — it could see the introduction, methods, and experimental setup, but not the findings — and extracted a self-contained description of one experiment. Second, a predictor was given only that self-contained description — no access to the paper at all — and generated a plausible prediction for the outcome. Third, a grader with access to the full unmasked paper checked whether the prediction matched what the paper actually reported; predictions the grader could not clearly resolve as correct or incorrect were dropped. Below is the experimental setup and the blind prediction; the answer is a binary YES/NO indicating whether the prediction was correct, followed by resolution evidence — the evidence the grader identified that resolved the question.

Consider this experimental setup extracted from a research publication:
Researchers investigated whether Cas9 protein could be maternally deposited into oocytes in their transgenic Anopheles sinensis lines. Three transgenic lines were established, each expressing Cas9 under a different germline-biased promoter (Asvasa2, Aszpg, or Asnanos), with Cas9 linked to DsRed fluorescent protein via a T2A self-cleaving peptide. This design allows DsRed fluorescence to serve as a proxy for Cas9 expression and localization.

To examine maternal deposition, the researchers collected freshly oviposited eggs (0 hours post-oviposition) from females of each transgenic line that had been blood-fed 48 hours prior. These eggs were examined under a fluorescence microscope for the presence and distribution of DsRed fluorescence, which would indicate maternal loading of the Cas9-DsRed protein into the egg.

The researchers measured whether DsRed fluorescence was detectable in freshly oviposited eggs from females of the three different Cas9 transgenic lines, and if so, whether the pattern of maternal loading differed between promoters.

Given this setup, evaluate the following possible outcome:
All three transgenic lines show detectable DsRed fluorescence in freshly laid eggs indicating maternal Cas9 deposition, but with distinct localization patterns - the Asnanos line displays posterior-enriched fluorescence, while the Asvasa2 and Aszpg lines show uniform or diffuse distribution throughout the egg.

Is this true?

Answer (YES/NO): NO